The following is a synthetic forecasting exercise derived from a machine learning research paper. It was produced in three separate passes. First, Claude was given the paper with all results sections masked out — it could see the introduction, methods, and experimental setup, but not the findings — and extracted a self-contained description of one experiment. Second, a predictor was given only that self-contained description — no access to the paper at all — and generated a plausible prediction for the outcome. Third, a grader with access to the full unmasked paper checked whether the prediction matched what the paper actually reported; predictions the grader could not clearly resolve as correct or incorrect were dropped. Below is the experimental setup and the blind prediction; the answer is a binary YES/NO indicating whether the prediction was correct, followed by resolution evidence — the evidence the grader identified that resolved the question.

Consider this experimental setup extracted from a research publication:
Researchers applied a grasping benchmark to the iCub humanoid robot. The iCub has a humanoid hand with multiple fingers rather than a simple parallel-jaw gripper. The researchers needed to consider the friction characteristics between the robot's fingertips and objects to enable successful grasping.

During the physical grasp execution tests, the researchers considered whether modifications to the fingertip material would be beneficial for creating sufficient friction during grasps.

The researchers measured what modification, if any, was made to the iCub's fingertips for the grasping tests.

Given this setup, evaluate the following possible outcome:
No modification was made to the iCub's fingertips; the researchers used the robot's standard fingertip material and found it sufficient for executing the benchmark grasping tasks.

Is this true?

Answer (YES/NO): NO